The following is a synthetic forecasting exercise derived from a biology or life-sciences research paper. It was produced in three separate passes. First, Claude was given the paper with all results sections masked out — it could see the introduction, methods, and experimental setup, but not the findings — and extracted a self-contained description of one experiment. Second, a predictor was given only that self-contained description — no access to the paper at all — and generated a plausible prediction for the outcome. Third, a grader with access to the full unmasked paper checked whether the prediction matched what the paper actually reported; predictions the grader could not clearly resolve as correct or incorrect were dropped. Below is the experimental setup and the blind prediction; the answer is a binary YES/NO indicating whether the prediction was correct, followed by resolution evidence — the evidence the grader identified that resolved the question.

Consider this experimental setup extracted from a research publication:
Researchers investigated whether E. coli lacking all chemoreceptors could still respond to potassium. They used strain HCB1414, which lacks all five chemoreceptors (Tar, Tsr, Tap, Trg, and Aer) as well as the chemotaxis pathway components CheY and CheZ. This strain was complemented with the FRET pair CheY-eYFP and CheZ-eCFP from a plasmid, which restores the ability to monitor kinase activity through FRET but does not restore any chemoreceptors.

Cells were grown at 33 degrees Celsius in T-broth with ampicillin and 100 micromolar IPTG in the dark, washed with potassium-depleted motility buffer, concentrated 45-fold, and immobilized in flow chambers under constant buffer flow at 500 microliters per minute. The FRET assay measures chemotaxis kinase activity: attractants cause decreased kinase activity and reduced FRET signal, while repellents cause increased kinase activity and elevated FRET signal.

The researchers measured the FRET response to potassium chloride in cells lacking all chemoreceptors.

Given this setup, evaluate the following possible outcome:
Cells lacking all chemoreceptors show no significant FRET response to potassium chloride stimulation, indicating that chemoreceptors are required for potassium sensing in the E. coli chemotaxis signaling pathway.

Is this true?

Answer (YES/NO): NO